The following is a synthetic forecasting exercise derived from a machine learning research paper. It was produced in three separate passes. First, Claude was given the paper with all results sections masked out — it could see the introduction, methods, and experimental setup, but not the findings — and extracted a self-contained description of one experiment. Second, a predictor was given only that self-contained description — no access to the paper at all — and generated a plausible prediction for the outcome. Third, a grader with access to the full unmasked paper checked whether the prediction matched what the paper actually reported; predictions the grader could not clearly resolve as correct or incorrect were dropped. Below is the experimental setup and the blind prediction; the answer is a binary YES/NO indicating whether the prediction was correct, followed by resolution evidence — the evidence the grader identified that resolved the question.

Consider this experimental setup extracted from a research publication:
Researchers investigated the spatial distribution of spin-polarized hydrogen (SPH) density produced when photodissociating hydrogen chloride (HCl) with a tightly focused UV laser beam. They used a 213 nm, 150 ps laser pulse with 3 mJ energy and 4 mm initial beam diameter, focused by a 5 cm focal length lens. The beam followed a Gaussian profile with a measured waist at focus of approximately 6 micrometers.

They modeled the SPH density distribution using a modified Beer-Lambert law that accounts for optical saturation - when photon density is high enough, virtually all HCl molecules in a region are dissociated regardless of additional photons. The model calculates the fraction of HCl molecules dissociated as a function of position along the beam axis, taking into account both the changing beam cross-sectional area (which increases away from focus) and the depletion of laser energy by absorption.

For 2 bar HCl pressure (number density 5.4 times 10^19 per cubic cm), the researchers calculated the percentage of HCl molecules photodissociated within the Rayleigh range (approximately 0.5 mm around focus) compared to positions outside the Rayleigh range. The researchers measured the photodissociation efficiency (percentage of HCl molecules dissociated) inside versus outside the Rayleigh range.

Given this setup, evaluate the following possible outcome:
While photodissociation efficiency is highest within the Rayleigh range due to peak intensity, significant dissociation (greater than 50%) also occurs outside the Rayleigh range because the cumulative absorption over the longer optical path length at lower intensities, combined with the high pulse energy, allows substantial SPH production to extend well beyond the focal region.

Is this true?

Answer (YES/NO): NO